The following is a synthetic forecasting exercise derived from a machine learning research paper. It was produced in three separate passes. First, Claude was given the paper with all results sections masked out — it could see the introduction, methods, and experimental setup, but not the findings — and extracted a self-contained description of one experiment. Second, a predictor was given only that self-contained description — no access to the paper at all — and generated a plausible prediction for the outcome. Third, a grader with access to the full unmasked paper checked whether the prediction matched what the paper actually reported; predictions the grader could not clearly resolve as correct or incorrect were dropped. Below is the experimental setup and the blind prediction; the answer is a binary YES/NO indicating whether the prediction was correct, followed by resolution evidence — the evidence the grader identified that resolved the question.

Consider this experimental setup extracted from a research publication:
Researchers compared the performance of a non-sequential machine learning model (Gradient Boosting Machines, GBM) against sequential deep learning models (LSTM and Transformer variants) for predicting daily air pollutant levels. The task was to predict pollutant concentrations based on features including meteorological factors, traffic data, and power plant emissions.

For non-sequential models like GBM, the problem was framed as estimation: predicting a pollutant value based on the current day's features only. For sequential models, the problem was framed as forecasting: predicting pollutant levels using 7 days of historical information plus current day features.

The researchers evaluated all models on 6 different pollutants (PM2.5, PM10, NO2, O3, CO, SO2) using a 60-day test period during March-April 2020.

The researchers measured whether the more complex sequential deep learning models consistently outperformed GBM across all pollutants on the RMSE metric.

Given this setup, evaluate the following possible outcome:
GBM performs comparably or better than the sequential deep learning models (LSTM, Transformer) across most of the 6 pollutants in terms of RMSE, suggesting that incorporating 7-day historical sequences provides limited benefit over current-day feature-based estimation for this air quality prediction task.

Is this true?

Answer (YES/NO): NO